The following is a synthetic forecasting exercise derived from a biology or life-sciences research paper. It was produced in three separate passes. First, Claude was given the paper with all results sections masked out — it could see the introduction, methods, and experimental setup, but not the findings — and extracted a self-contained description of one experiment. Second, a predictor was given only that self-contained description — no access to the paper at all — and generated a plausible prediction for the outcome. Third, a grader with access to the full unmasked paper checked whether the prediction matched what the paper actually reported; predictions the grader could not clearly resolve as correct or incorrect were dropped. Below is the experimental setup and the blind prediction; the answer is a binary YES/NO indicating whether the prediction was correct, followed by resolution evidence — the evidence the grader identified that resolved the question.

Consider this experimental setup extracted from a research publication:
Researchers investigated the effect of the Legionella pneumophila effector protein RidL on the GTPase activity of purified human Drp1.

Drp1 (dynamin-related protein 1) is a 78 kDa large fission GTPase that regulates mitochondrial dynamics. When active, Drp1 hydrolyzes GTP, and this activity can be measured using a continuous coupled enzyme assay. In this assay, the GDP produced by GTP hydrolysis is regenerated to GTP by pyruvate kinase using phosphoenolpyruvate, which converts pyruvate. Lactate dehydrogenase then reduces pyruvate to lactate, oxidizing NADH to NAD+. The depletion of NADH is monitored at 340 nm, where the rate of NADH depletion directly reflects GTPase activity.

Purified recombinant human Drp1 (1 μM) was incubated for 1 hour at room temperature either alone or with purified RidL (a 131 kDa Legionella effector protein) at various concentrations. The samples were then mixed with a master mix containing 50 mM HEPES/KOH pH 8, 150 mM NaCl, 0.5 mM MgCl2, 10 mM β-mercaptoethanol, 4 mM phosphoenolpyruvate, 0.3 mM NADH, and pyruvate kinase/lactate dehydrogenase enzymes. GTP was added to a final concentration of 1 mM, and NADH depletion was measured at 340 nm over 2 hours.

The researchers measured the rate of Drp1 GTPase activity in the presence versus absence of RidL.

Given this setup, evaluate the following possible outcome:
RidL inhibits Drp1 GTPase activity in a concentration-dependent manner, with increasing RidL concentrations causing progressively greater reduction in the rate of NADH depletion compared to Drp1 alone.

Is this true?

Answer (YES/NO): YES